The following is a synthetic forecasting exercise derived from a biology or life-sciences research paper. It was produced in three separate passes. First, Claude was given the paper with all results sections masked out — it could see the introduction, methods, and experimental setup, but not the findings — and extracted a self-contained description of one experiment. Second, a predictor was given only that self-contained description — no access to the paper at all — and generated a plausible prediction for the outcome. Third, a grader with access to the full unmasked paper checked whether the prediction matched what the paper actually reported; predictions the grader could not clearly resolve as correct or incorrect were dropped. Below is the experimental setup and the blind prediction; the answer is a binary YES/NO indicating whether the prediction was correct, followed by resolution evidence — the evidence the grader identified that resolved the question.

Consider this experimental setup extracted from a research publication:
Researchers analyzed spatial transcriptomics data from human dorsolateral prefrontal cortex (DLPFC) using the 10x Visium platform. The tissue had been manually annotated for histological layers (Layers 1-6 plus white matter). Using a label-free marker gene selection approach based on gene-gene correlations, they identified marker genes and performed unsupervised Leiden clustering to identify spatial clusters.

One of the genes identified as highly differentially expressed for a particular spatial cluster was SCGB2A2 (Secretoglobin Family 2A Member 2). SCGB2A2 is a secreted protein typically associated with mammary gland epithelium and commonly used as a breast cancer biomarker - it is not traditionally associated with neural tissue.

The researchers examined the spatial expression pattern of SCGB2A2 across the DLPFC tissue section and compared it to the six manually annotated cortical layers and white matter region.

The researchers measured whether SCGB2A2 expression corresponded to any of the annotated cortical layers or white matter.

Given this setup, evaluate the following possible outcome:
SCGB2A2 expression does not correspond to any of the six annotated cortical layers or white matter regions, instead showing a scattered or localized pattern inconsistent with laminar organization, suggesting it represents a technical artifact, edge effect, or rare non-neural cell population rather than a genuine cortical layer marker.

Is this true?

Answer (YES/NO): NO